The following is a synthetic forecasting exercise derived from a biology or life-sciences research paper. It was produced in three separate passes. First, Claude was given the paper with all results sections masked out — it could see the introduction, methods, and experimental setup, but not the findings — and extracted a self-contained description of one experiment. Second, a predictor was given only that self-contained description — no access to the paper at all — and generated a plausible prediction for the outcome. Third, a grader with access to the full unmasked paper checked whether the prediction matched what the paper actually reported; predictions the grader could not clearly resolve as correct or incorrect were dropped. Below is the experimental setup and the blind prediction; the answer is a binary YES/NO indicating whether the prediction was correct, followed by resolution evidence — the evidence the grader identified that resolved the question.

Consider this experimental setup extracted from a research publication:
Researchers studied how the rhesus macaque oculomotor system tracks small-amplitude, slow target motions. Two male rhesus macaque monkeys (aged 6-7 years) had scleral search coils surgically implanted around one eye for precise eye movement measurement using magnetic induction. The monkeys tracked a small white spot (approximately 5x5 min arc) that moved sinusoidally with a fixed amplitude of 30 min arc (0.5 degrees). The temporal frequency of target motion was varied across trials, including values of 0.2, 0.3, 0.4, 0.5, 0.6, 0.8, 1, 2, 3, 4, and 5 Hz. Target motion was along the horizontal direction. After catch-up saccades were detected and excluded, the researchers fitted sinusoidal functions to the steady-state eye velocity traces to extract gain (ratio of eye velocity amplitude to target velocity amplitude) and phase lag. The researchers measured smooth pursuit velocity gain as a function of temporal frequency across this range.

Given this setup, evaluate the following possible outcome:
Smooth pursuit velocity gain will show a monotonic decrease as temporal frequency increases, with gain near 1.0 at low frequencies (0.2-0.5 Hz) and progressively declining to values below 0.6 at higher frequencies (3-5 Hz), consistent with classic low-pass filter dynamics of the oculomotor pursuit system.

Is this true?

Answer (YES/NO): NO